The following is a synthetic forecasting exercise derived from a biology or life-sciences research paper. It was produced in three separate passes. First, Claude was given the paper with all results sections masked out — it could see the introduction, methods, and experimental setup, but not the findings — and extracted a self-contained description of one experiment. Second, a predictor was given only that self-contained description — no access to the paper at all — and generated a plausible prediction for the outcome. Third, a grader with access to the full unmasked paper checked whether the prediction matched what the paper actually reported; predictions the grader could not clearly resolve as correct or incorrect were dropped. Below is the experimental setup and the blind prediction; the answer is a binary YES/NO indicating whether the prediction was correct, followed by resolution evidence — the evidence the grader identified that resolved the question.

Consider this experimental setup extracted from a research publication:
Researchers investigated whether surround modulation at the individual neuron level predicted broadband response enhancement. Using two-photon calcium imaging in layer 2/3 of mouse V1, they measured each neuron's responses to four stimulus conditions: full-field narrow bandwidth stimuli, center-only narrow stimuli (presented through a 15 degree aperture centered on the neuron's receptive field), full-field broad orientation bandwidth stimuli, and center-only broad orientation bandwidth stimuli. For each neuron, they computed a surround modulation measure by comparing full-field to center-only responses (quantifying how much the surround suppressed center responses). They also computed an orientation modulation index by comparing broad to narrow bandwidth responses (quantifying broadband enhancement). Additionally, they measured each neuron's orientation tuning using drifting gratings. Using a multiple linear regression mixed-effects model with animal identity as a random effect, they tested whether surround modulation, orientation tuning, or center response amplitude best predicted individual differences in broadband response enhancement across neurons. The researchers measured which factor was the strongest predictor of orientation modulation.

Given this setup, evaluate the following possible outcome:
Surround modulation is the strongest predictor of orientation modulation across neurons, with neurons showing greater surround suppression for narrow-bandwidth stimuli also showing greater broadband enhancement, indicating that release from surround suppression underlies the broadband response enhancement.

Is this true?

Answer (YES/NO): YES